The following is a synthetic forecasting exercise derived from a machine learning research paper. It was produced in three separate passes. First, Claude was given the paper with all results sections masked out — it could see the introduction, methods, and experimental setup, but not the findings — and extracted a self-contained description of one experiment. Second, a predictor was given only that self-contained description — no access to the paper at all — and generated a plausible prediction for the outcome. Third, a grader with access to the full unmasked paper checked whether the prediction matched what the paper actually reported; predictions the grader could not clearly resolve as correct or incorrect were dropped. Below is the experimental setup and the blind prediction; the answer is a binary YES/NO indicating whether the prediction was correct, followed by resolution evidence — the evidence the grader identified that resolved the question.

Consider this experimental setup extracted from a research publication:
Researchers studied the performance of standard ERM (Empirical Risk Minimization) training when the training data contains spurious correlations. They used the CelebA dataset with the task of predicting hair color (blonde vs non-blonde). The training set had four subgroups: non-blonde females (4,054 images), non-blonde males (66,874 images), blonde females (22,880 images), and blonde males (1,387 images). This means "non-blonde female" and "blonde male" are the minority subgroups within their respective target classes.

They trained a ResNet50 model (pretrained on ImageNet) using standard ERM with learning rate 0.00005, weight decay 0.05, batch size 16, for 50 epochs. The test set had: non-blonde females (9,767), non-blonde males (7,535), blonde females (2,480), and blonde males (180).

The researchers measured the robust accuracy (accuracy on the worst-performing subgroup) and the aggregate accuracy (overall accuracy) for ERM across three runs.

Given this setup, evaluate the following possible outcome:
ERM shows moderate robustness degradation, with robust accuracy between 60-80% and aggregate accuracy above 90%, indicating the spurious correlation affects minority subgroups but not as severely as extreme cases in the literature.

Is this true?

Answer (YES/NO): NO